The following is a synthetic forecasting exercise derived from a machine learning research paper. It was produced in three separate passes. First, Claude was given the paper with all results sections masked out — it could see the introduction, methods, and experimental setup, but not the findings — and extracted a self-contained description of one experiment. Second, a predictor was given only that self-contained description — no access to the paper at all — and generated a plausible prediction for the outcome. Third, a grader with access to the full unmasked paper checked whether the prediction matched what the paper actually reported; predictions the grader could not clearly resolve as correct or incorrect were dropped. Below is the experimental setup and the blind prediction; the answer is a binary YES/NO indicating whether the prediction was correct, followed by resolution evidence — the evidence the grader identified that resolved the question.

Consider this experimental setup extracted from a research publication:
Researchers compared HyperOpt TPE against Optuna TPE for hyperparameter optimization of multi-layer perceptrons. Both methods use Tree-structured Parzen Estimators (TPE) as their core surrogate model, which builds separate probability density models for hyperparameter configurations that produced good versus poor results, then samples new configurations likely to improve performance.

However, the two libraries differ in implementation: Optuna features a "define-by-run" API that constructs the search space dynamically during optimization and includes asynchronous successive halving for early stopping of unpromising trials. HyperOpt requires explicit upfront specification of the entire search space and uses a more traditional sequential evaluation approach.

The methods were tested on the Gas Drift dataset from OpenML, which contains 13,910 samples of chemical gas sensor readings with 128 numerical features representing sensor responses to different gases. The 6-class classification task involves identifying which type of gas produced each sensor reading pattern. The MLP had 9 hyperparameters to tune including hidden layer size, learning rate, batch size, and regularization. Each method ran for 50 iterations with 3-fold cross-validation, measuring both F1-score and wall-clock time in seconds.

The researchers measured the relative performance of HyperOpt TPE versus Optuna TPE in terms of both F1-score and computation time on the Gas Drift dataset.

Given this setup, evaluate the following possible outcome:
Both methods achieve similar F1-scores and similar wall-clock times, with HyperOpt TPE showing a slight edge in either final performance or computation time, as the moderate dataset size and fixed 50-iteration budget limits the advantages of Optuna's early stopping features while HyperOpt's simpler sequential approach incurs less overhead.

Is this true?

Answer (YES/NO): NO